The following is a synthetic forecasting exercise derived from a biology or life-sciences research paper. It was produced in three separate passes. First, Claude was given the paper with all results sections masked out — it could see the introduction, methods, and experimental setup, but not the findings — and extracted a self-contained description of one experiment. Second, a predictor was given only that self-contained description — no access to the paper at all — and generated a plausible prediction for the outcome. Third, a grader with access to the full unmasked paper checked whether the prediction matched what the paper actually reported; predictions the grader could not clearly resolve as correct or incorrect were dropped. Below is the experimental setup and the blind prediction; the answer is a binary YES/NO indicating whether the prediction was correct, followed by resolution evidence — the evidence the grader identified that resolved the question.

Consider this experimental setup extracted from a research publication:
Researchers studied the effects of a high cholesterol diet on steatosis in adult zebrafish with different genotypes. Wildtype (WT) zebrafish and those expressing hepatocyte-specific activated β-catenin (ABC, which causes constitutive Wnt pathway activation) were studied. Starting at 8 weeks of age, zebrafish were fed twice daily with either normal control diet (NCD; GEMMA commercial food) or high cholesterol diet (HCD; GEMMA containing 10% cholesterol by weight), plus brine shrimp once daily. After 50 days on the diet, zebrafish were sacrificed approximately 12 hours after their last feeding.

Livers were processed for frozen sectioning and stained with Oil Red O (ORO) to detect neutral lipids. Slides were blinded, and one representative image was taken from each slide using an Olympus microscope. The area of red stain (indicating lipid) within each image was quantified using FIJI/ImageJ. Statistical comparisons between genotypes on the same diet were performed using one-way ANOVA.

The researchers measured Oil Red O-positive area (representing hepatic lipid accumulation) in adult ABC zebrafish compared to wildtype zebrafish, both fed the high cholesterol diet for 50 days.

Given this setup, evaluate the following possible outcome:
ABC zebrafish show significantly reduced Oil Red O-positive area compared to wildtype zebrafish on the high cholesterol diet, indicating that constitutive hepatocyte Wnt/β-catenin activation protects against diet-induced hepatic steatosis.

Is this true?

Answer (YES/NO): YES